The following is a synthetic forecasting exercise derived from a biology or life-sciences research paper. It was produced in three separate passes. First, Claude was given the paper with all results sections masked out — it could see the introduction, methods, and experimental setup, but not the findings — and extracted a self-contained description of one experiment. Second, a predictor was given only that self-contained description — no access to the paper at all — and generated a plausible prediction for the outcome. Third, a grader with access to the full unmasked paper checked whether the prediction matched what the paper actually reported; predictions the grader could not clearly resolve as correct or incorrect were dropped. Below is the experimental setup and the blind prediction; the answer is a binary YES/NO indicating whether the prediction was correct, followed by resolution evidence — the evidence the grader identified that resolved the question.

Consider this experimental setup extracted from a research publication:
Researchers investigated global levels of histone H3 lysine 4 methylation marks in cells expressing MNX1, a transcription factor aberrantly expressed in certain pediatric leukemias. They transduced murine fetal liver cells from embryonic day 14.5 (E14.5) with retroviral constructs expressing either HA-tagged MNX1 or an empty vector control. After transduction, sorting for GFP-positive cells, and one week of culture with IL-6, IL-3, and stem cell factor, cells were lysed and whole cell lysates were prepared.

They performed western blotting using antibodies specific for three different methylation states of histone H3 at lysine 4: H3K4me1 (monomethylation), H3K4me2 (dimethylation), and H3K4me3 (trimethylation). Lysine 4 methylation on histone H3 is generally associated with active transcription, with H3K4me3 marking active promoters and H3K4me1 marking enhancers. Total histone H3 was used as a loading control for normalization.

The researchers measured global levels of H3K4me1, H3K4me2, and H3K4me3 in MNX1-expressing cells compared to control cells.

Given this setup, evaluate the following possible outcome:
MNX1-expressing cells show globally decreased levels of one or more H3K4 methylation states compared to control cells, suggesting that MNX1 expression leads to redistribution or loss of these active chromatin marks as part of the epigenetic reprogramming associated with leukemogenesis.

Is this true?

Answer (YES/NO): NO